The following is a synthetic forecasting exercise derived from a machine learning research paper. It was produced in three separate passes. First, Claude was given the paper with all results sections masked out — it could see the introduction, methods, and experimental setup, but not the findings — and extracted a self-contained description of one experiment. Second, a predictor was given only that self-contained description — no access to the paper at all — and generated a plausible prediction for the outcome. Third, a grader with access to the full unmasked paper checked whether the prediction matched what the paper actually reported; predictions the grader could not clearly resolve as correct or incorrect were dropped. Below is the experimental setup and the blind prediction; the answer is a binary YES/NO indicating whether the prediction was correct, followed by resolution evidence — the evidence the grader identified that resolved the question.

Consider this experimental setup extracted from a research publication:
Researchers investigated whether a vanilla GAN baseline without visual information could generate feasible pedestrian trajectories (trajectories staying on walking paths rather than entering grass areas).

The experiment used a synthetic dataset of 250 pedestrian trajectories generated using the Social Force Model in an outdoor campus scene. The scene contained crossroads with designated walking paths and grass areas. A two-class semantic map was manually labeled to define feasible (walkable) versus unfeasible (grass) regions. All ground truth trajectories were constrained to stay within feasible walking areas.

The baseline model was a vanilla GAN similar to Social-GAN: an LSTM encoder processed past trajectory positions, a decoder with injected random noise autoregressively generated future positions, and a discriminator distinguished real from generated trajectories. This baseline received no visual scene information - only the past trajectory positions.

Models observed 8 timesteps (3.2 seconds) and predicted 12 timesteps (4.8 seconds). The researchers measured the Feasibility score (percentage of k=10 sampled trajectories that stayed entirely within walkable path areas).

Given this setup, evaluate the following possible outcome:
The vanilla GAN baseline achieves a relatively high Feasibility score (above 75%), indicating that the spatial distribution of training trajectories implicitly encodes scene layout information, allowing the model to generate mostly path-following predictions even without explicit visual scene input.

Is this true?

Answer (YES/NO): NO